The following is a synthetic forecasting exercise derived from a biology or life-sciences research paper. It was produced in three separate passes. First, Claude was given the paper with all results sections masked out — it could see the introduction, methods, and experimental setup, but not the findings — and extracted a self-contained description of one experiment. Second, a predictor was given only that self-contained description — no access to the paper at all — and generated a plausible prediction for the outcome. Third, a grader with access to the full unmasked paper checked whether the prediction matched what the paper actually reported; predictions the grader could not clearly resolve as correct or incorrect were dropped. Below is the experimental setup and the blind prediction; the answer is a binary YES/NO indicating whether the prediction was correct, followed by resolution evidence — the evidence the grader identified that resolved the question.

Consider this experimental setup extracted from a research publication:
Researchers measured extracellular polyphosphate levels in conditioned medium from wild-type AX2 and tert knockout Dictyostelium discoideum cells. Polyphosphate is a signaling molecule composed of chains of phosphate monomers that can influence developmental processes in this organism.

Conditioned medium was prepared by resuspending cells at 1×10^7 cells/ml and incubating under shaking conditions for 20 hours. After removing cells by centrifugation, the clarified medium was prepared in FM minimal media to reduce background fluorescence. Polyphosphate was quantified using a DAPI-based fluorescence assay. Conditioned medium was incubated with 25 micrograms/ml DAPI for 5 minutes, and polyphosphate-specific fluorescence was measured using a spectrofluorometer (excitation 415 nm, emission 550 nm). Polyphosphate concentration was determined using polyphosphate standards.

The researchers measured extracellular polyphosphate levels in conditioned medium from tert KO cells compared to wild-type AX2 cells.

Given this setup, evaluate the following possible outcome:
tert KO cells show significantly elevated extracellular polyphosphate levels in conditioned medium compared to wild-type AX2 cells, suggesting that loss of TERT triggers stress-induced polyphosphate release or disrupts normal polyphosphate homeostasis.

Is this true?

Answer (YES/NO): NO